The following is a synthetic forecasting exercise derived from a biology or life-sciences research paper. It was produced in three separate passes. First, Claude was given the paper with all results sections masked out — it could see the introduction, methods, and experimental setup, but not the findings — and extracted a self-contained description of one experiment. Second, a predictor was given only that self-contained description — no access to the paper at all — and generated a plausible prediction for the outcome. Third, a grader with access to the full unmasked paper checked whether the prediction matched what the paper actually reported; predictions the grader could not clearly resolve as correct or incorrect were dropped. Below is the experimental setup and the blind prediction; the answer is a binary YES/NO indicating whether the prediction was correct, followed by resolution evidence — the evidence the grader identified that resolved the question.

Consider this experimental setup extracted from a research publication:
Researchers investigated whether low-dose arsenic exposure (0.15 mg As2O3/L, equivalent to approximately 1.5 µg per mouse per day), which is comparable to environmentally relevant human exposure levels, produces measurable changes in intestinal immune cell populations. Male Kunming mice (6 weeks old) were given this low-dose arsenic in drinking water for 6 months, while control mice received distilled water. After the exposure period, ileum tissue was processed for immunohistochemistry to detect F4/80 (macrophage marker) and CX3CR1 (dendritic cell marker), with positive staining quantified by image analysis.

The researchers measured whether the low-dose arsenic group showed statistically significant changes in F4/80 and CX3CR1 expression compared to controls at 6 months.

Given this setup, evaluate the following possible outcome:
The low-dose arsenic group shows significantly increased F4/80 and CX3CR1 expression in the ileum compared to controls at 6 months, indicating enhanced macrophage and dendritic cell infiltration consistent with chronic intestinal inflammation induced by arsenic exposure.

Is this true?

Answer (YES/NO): NO